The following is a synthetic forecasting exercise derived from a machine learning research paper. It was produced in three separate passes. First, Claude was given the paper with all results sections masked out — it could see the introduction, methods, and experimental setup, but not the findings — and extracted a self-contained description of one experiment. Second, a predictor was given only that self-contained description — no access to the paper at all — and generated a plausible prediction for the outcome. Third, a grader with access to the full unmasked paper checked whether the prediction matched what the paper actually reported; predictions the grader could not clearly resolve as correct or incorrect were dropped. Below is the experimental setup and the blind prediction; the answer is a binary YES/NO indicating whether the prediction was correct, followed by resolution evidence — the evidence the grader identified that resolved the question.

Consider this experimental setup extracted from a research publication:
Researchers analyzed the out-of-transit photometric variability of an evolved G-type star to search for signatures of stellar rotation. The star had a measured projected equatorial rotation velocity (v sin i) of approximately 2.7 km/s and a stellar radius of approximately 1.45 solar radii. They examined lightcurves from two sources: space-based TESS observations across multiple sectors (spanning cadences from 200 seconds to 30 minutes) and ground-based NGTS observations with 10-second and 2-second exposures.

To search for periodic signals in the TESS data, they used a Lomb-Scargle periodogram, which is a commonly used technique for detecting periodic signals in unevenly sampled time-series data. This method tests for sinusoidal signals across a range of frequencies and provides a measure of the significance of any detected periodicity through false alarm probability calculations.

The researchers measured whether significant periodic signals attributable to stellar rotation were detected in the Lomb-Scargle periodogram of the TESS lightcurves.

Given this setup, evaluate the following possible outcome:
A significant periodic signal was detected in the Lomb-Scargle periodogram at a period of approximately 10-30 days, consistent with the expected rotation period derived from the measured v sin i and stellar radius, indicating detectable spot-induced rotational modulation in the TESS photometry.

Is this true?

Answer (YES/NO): NO